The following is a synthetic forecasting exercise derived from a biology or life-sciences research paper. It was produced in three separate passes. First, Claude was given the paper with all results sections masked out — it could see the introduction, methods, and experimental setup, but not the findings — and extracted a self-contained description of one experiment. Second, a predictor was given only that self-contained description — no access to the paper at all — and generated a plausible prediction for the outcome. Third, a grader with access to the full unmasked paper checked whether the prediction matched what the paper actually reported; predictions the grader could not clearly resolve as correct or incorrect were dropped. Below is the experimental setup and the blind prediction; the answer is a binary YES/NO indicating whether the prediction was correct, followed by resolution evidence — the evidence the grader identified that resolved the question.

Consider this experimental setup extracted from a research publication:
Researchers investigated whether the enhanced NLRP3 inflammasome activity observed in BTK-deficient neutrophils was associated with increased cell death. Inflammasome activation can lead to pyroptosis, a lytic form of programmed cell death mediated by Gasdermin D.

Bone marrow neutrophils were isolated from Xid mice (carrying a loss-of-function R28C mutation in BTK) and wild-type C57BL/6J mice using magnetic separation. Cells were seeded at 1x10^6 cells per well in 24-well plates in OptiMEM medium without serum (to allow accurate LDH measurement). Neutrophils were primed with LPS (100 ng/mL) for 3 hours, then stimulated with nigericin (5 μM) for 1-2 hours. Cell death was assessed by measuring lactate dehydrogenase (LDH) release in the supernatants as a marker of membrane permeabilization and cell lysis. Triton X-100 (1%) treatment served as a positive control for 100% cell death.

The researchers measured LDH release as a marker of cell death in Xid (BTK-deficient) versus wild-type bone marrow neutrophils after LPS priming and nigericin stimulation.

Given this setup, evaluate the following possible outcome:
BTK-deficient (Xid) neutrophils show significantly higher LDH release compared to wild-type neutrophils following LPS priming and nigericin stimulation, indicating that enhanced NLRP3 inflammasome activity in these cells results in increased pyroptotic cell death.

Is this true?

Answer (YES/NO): NO